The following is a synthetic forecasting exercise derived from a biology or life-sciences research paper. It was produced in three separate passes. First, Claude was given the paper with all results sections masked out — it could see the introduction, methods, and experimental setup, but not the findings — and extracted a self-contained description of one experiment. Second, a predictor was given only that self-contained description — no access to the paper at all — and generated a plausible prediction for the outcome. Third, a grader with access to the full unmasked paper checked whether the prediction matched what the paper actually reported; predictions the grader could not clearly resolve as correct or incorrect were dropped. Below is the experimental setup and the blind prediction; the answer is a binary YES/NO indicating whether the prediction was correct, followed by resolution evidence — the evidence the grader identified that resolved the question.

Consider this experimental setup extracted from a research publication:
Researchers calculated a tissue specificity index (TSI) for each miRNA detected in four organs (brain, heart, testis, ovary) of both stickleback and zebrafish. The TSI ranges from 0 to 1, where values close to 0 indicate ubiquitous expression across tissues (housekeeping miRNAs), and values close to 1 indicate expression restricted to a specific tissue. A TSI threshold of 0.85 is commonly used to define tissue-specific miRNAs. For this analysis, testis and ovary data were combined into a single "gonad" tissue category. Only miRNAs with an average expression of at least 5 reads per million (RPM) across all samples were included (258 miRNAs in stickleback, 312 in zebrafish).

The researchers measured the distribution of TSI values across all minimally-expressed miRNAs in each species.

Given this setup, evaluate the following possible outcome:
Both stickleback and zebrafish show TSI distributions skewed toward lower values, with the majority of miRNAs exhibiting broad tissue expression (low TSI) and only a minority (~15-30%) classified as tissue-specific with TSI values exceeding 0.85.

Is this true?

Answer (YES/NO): NO